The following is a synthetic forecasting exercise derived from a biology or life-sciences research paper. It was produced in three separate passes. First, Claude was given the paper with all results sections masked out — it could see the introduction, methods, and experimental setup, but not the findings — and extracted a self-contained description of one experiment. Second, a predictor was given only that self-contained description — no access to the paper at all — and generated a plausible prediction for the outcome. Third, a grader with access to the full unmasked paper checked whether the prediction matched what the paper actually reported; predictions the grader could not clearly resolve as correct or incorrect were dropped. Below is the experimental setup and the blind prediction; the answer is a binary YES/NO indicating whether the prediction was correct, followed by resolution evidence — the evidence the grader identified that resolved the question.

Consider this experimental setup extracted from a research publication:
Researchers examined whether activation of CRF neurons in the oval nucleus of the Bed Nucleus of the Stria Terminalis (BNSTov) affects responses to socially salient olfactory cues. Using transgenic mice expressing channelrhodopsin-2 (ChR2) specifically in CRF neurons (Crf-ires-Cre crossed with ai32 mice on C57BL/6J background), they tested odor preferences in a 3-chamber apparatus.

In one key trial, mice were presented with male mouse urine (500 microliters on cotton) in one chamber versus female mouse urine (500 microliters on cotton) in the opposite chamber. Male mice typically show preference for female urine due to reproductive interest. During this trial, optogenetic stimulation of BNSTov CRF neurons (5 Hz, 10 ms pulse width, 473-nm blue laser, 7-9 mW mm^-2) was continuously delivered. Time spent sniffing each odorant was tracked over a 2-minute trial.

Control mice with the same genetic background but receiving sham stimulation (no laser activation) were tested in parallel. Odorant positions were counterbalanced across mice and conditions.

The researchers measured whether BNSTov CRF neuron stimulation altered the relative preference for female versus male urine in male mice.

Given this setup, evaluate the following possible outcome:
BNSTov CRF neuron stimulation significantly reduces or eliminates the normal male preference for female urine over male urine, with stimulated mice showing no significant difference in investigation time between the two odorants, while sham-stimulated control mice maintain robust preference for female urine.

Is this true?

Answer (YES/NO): NO